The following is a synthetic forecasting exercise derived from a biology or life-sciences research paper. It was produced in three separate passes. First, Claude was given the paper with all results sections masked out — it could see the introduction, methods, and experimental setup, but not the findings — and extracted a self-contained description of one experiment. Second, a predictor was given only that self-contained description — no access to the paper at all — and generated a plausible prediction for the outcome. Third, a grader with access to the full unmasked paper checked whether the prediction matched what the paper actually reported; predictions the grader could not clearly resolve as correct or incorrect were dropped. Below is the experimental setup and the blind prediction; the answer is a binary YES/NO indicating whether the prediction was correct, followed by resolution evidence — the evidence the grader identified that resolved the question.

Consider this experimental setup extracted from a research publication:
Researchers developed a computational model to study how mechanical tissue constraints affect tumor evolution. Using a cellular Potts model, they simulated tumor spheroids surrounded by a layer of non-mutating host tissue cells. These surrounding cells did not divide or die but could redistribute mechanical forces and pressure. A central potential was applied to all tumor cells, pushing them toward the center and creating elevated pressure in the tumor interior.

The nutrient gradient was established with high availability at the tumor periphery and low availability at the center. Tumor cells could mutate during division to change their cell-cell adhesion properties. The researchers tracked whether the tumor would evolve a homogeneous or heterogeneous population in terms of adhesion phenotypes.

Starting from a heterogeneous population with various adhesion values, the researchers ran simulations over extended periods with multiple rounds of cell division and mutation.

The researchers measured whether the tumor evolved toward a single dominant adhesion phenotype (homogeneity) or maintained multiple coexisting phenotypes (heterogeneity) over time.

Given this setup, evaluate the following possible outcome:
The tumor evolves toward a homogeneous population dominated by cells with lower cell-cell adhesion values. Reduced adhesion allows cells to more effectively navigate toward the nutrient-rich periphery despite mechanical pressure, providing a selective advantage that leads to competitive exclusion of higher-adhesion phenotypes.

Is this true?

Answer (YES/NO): YES